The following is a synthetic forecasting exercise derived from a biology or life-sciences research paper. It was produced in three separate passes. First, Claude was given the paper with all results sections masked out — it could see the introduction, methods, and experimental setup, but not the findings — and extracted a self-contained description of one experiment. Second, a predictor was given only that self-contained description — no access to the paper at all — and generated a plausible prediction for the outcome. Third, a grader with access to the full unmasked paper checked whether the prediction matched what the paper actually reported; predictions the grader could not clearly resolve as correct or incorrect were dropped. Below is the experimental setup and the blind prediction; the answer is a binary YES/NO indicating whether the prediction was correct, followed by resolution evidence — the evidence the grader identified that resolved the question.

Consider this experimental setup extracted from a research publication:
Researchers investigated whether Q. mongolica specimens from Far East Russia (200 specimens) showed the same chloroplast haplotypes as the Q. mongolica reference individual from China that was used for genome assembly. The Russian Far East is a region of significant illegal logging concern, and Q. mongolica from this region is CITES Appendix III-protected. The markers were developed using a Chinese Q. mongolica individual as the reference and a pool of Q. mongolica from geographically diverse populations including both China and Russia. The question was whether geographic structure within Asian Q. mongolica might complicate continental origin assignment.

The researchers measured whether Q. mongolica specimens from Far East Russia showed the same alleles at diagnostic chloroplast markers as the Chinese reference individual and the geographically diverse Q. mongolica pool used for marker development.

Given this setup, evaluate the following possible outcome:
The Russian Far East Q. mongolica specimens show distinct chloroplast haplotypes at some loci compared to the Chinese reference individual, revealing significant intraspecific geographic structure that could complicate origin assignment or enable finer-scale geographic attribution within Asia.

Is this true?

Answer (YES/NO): NO